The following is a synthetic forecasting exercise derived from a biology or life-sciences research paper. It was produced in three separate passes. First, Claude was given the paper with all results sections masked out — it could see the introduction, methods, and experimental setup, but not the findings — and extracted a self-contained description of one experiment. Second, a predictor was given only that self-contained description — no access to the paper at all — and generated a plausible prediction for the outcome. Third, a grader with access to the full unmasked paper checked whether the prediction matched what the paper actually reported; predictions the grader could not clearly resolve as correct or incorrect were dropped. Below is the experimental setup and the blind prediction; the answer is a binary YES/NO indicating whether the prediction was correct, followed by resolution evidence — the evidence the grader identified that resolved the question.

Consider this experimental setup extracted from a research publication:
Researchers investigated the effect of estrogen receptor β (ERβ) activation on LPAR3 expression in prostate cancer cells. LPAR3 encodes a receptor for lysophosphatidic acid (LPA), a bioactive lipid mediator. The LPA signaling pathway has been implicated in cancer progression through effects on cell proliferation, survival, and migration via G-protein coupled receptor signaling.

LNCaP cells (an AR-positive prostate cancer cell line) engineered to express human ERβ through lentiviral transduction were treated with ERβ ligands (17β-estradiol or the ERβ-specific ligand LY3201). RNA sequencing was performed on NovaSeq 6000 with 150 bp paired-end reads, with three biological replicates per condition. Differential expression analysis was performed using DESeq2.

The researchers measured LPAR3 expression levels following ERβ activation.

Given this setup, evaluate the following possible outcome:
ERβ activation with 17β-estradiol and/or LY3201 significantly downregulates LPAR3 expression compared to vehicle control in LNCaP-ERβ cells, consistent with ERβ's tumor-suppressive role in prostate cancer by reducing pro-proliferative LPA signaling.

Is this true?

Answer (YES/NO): YES